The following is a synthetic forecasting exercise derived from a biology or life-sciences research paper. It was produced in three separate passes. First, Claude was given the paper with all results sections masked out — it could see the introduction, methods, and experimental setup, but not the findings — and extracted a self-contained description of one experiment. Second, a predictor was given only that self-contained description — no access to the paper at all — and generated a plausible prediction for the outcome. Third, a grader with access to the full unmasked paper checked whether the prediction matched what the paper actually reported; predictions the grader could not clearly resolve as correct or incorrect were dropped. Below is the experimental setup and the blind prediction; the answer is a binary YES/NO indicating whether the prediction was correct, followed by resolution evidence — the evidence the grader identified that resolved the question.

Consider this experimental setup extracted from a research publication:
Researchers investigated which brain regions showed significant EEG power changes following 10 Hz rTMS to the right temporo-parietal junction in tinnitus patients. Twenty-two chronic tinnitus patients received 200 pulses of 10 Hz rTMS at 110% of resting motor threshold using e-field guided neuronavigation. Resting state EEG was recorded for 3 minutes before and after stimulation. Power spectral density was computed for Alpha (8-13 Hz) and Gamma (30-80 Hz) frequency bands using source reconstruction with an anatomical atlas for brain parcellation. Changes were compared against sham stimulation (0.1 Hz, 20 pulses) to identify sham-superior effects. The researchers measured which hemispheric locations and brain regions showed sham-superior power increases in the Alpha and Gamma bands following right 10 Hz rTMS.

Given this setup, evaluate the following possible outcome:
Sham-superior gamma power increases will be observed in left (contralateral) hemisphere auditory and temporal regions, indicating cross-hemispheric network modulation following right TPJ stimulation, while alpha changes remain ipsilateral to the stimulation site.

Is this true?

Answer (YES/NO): NO